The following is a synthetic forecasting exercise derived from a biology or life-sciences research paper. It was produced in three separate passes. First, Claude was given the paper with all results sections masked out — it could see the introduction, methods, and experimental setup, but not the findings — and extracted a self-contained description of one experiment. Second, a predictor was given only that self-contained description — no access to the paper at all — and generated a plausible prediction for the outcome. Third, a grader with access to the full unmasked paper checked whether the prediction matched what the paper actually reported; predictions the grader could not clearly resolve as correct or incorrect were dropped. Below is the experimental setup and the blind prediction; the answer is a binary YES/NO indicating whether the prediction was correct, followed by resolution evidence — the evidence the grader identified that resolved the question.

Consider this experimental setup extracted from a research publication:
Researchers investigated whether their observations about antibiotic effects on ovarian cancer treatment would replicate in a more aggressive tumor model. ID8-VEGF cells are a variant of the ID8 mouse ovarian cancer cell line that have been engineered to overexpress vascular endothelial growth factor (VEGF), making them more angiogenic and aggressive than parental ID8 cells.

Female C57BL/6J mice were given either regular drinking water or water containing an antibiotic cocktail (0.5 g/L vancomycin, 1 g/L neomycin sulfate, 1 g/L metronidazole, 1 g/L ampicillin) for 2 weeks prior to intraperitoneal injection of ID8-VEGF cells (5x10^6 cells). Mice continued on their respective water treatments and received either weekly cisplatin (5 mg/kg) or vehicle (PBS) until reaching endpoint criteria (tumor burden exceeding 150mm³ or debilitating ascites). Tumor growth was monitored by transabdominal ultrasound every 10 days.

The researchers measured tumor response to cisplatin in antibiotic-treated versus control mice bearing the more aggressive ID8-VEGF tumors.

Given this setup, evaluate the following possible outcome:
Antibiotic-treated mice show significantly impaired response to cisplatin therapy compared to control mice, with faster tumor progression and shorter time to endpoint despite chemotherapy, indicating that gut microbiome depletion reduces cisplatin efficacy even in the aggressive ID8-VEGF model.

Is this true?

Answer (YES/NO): YES